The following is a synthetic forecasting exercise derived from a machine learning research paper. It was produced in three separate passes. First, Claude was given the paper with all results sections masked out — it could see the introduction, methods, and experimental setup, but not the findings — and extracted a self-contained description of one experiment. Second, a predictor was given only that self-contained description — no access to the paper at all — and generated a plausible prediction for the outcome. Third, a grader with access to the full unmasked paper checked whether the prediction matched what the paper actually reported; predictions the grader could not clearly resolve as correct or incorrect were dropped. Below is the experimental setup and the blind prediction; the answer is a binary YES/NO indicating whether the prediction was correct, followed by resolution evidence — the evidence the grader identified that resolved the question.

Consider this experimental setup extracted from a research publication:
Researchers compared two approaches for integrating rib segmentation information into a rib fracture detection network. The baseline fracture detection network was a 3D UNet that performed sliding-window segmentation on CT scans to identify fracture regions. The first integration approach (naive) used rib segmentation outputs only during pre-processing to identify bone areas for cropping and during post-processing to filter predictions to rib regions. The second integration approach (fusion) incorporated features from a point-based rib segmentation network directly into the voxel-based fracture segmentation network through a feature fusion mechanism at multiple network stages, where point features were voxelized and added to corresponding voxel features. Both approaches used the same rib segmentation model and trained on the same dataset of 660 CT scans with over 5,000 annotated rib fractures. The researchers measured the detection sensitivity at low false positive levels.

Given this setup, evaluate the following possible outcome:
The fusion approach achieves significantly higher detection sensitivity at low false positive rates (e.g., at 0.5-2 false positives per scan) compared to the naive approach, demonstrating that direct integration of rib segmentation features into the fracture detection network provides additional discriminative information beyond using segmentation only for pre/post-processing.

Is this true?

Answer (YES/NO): YES